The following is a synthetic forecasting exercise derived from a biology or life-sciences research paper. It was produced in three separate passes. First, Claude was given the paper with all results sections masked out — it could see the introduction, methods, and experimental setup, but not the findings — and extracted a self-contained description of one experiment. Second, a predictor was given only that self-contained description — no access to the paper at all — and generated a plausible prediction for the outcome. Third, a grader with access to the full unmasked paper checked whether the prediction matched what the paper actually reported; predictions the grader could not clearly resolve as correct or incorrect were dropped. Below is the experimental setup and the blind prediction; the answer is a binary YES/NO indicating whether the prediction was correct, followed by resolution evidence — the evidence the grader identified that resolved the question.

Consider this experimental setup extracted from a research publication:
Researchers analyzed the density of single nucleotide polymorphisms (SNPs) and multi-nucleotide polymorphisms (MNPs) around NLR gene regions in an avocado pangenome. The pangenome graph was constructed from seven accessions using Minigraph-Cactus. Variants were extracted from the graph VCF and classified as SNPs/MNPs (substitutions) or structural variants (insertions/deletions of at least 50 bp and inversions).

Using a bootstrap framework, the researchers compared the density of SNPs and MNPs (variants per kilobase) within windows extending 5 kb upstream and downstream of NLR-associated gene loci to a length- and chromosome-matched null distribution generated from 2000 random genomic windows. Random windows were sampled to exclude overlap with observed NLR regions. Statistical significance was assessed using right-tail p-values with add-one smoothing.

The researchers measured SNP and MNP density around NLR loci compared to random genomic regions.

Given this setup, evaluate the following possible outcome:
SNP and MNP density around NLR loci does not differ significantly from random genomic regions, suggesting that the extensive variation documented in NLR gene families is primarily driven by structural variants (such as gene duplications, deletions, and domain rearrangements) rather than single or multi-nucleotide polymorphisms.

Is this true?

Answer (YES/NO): NO